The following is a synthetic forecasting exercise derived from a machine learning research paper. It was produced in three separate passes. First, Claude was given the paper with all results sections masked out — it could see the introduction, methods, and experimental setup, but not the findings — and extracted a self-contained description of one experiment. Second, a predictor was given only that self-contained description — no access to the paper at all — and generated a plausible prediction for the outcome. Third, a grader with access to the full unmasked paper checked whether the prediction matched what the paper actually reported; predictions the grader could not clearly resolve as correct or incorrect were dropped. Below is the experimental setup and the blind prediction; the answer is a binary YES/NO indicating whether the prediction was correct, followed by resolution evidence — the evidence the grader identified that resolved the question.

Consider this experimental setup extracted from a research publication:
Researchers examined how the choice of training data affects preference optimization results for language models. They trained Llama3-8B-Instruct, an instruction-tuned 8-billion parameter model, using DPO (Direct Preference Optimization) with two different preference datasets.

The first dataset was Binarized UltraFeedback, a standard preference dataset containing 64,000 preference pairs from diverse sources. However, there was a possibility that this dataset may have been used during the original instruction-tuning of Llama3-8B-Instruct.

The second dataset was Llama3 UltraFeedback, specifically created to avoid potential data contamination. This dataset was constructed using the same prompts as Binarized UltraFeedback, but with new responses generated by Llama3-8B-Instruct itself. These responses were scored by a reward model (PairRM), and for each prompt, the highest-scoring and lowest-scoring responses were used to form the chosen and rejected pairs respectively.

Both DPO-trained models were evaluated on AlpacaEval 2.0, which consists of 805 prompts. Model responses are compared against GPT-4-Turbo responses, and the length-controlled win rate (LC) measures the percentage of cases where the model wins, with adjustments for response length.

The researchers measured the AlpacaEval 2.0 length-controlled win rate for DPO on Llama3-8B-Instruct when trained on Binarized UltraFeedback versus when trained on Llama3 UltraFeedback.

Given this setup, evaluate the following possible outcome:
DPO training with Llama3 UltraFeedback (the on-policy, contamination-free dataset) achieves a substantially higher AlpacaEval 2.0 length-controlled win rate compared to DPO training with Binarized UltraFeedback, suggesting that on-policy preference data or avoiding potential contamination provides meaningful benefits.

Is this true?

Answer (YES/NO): YES